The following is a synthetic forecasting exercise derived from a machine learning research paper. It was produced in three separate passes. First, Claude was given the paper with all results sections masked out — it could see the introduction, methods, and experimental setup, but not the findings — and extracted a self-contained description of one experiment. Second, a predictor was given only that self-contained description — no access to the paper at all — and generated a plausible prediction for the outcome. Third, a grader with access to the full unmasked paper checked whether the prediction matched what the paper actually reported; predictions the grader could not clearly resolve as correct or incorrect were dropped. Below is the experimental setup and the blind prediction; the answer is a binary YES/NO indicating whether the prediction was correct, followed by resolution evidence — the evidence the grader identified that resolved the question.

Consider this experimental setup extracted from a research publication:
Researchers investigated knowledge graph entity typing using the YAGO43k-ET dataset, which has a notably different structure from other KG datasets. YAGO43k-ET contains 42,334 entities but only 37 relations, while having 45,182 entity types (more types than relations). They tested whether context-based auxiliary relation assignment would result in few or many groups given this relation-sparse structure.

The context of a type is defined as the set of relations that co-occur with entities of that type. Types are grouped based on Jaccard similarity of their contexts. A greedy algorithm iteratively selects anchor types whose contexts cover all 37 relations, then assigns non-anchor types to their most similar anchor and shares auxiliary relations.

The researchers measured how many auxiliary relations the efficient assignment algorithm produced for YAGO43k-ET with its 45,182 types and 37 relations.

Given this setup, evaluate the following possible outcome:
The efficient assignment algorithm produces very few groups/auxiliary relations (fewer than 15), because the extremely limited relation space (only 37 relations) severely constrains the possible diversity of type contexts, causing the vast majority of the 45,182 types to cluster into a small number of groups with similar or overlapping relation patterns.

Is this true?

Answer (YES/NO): YES